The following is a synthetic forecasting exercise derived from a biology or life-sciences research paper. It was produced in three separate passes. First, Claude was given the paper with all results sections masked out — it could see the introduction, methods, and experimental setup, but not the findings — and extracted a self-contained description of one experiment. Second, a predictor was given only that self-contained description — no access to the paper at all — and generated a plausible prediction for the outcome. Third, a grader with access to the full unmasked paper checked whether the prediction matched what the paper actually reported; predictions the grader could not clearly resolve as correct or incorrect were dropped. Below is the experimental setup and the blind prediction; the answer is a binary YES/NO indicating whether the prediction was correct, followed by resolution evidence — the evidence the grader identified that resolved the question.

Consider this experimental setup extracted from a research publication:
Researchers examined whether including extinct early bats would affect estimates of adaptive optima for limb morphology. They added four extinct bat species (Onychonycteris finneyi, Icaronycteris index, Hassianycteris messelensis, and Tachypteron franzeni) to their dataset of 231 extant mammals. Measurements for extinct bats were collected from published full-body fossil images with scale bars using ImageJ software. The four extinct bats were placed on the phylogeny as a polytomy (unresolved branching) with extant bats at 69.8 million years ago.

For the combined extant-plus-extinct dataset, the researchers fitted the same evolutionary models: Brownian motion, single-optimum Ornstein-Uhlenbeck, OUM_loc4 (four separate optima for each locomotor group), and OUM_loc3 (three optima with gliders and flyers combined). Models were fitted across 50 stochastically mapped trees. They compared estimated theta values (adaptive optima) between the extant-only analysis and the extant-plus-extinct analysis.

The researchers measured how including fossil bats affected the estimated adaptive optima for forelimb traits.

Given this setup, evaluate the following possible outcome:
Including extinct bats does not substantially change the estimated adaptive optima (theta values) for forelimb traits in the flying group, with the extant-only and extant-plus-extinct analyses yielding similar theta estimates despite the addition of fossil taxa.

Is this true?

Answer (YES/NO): YES